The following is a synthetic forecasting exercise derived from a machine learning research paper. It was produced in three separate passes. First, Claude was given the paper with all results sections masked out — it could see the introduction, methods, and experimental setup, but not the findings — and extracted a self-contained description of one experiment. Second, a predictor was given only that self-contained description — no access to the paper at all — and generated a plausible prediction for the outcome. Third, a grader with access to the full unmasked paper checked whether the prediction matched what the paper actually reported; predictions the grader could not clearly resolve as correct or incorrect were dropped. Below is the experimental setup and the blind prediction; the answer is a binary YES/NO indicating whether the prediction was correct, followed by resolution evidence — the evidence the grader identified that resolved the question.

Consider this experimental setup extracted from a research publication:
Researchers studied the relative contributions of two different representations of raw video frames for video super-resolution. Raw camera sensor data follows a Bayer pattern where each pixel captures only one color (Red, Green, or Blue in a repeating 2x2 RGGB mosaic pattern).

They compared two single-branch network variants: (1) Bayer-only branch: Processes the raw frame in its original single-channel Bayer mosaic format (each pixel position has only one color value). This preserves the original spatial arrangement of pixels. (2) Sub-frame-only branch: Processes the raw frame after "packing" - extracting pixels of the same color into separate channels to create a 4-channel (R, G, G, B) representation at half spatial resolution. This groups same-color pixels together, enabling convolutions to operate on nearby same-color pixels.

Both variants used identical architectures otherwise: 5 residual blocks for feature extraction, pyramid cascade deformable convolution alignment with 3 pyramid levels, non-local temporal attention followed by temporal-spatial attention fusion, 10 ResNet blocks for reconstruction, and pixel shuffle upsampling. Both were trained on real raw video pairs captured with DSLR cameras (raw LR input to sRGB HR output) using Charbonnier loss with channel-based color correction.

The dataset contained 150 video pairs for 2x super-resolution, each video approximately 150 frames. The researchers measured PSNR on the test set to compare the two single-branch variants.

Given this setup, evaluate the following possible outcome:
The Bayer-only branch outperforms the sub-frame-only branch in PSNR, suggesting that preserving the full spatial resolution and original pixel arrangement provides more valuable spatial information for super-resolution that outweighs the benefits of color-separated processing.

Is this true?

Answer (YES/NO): YES